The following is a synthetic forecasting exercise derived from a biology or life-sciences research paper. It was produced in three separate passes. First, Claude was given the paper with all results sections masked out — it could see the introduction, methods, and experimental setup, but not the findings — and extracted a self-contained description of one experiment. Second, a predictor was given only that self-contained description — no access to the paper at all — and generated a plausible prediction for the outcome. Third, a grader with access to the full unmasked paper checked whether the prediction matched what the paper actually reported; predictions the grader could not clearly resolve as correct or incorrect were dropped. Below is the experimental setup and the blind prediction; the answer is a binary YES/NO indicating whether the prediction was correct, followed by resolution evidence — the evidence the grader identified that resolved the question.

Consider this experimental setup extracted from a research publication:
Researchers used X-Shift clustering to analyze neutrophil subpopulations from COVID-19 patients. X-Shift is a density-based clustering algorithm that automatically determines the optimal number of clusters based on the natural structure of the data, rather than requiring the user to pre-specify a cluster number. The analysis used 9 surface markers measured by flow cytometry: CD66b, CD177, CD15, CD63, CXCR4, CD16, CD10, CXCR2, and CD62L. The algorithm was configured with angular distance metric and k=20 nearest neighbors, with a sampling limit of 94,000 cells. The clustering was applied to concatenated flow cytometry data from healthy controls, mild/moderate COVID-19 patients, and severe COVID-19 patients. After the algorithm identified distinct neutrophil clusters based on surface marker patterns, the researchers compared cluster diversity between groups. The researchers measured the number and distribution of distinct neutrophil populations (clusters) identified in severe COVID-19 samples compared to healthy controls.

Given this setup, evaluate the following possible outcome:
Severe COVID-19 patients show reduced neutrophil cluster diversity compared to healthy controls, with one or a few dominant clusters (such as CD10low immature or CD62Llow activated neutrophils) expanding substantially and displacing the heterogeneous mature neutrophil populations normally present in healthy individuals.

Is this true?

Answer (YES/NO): NO